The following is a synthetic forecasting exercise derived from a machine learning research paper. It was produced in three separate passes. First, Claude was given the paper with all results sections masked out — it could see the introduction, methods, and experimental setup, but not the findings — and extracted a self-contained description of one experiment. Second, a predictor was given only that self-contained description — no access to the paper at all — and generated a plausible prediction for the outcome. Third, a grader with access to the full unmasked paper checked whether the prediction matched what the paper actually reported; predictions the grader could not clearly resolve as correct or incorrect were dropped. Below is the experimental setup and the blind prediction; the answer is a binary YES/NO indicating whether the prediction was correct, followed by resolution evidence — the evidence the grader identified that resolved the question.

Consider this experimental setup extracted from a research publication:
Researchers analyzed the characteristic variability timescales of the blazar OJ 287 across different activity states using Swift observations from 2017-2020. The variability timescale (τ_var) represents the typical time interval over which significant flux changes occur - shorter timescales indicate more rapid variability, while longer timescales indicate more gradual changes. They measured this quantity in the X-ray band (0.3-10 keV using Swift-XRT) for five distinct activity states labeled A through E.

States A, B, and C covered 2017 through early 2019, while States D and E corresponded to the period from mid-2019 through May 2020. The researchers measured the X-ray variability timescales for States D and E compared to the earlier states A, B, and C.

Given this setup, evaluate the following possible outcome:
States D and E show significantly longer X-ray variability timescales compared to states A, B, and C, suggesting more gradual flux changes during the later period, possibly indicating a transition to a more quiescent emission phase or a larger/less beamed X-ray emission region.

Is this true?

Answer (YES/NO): NO